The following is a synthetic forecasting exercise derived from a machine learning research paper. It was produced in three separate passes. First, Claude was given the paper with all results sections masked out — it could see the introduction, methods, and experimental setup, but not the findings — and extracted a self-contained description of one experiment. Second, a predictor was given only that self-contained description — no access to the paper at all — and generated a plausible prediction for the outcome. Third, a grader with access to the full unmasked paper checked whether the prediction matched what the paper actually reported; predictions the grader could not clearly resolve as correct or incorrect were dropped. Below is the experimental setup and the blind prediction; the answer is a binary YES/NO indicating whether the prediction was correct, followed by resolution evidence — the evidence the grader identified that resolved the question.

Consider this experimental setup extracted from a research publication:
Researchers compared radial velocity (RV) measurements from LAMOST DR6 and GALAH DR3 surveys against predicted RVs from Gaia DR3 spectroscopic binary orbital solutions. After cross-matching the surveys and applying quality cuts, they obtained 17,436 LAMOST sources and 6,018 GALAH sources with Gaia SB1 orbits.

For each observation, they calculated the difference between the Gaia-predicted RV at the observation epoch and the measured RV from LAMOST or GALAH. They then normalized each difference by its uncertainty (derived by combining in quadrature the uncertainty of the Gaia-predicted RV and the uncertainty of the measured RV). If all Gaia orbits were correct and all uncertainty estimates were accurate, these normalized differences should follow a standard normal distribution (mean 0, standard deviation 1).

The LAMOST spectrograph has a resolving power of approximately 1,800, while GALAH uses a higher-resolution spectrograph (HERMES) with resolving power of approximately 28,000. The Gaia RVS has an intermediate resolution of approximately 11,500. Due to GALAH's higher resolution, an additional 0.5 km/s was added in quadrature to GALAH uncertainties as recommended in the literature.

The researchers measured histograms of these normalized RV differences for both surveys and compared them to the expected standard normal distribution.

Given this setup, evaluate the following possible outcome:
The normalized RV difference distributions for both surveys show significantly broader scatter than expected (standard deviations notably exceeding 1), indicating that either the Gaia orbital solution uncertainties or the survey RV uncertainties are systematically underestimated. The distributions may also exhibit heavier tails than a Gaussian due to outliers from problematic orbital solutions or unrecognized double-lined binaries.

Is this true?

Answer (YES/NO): NO